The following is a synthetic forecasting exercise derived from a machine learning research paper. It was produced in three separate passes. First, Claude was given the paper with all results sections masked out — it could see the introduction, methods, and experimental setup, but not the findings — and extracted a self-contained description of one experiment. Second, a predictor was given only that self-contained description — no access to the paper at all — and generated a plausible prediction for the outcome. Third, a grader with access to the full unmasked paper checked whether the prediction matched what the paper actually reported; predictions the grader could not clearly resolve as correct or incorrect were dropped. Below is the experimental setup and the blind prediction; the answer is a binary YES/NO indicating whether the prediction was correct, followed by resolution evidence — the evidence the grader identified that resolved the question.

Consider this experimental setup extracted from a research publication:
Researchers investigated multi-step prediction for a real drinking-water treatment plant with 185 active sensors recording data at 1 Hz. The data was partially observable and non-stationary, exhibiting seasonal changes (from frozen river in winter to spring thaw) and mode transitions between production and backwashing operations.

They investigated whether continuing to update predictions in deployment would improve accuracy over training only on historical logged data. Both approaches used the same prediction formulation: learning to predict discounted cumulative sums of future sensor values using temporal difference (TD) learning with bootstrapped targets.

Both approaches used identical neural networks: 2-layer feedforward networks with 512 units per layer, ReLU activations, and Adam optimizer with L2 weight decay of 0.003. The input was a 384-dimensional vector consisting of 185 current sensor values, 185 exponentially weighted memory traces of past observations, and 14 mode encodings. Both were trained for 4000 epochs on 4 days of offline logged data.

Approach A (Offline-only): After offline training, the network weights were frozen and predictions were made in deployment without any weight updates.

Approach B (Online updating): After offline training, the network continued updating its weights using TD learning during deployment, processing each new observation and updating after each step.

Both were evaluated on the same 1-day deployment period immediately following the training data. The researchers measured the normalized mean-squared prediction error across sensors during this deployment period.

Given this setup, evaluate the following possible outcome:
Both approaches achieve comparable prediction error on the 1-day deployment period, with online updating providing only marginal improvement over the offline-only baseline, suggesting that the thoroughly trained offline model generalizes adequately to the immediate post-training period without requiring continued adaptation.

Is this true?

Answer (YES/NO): YES